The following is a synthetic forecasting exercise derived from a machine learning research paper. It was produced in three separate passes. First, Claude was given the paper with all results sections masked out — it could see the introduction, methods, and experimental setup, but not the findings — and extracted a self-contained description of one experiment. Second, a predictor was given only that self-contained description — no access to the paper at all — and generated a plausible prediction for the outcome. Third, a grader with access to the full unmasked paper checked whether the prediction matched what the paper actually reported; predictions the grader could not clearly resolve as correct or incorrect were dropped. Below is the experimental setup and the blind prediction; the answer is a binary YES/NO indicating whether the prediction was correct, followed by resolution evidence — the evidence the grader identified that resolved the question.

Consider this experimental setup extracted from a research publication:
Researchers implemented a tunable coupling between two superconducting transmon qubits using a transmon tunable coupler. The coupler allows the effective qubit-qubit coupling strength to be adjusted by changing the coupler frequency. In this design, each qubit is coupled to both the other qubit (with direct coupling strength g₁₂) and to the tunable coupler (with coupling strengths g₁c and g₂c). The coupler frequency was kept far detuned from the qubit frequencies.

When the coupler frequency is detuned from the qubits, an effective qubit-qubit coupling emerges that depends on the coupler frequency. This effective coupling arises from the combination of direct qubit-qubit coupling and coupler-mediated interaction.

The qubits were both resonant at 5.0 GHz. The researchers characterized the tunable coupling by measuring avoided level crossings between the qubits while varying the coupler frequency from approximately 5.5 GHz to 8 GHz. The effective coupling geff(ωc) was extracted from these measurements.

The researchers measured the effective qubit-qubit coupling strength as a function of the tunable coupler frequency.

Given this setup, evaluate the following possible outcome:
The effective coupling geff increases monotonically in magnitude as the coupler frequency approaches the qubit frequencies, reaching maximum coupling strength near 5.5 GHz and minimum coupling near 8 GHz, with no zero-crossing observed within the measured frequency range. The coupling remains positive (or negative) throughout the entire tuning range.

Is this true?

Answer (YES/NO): NO